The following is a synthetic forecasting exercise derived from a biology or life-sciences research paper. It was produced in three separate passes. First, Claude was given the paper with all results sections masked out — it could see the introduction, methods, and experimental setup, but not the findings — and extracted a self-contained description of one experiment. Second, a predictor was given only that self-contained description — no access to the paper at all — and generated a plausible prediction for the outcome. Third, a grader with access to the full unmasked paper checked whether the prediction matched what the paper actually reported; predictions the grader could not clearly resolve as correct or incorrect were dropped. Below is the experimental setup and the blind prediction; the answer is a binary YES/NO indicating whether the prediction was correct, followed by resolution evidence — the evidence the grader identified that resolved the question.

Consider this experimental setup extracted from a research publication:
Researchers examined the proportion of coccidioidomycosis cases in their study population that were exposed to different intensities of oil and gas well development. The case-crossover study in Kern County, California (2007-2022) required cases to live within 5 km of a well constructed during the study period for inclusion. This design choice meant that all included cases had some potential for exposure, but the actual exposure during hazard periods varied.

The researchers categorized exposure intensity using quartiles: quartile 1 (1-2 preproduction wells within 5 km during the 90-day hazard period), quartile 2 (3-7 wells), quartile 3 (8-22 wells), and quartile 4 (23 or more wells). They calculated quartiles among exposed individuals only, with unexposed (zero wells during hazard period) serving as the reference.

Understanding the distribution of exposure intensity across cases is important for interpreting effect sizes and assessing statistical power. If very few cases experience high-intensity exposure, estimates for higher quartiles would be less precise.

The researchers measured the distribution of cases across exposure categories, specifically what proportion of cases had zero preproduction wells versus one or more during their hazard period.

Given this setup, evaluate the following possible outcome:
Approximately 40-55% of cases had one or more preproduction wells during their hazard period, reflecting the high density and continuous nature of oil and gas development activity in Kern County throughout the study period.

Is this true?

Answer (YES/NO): NO